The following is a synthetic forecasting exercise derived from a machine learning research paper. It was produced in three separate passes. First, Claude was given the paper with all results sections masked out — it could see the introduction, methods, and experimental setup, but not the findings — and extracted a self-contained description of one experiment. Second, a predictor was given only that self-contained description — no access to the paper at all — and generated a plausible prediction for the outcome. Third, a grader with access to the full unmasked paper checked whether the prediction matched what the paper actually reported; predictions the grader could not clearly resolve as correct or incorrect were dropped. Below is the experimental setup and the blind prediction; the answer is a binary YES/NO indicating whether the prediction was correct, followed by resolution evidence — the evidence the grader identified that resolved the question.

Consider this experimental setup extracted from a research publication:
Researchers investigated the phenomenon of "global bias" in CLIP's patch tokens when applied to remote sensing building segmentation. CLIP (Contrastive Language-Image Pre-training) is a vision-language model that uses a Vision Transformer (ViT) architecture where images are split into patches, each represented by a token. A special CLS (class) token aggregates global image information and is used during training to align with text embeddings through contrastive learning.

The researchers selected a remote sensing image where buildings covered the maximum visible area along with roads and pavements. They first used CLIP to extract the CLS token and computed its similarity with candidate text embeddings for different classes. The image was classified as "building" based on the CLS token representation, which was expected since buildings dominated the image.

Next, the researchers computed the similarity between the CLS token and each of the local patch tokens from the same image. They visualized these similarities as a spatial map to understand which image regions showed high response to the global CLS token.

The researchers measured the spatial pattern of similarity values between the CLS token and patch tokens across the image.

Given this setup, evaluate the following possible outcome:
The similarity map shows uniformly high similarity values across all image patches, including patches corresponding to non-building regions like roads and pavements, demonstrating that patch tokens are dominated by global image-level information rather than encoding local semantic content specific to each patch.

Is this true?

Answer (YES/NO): NO